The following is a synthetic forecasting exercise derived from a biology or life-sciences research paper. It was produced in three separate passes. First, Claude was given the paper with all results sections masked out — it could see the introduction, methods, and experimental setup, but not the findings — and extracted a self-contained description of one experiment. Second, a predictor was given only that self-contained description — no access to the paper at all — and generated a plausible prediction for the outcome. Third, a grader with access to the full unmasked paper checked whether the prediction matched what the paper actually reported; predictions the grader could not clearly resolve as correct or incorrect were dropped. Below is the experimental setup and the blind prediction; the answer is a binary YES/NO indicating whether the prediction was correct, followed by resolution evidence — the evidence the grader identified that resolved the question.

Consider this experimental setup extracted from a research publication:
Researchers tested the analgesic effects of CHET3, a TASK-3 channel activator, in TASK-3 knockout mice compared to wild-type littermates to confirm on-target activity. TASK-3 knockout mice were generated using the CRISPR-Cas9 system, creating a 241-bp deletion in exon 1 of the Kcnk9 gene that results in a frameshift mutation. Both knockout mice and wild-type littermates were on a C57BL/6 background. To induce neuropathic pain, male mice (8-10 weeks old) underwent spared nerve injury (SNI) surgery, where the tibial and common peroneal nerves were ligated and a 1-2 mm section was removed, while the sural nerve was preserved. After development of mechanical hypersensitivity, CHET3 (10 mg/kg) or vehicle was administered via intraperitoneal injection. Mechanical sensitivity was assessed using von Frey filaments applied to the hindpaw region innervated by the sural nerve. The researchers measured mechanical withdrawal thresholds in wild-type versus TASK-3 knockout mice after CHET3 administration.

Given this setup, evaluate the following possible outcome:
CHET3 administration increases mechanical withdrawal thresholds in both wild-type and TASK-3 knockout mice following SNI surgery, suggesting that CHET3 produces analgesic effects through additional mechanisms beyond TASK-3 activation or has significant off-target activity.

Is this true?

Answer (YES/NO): NO